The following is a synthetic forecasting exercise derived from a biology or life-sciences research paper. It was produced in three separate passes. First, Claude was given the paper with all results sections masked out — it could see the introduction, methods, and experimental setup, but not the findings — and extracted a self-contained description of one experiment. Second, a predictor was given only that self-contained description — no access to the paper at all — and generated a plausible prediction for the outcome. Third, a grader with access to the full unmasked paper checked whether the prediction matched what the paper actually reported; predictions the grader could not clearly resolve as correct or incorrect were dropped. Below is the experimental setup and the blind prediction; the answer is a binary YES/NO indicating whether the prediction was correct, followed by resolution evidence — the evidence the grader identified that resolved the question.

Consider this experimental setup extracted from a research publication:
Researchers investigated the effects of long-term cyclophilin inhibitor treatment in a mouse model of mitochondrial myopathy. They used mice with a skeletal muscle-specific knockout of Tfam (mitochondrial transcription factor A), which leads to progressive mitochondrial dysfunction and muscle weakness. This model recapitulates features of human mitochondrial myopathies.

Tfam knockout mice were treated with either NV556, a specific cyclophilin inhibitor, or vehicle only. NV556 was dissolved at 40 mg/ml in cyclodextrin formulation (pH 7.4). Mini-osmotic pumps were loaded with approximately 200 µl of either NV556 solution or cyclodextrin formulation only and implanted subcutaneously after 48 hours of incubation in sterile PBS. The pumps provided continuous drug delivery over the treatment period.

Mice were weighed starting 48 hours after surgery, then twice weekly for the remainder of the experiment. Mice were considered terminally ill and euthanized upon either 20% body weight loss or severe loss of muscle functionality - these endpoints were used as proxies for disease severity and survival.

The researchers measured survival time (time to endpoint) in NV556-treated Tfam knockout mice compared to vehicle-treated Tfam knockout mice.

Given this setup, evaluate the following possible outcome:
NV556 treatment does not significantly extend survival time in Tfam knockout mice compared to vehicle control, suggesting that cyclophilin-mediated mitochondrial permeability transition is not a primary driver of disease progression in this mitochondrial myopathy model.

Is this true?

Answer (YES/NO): NO